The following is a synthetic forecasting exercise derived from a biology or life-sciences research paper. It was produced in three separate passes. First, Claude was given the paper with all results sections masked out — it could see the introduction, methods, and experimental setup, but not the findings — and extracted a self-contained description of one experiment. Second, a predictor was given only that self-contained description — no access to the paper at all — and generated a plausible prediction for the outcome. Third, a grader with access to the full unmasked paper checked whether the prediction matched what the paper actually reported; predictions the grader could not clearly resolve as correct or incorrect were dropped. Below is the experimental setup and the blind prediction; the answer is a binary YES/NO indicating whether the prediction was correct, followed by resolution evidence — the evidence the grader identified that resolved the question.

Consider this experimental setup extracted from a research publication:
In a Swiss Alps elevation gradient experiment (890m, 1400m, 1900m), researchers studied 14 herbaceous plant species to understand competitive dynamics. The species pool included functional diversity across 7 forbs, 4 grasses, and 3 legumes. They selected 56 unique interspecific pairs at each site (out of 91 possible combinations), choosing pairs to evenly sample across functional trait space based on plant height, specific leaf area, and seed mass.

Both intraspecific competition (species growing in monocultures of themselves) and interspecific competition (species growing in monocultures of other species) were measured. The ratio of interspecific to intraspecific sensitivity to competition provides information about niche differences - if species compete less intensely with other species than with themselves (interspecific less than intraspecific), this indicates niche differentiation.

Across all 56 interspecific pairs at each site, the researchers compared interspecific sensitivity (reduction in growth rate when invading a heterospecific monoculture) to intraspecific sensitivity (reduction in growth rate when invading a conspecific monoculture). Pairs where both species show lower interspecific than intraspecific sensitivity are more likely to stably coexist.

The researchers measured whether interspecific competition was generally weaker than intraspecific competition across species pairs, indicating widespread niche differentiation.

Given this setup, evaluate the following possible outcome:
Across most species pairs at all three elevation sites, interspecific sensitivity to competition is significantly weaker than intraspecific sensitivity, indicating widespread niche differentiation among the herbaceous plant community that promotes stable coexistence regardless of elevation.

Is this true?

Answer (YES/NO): NO